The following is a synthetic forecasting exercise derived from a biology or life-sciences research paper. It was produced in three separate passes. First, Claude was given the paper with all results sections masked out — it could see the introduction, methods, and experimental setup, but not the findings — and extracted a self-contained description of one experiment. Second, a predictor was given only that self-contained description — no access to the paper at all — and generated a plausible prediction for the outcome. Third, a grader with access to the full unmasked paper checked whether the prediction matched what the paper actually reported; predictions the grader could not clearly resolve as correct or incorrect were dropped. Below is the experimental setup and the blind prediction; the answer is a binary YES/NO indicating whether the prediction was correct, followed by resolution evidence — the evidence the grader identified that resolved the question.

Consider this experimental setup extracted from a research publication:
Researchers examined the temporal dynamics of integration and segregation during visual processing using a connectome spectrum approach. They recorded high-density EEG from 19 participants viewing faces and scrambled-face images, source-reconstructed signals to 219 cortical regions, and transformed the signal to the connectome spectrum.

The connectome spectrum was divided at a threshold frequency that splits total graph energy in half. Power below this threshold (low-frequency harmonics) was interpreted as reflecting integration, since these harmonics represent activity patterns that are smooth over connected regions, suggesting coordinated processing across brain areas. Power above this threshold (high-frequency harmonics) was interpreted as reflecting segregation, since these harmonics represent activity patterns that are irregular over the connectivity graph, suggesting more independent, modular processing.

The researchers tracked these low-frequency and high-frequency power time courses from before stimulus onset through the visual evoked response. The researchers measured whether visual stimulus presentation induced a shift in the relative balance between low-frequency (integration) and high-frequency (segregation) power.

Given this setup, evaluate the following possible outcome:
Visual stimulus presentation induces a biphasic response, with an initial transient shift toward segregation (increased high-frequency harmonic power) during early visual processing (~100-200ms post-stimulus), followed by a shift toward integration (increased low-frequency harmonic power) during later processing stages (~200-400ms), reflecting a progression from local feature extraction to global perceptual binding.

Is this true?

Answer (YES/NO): NO